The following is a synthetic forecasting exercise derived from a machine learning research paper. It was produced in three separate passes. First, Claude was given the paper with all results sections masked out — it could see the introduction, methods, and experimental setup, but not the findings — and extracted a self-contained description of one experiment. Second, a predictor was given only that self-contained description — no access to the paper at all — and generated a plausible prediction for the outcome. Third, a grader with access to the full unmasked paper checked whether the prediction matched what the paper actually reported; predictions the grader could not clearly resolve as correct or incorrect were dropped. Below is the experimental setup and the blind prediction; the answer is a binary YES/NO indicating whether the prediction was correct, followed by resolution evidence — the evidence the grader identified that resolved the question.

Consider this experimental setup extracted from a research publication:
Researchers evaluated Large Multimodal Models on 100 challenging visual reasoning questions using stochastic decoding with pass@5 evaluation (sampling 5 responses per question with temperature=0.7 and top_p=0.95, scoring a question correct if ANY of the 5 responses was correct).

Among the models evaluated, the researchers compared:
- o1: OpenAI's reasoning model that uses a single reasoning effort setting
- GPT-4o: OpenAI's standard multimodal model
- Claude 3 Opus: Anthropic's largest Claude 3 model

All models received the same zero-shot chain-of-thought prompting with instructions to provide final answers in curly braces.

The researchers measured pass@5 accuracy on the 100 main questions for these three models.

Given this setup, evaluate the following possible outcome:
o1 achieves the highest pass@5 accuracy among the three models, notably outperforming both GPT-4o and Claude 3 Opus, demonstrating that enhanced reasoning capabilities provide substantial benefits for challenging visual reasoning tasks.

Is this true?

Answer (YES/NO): NO